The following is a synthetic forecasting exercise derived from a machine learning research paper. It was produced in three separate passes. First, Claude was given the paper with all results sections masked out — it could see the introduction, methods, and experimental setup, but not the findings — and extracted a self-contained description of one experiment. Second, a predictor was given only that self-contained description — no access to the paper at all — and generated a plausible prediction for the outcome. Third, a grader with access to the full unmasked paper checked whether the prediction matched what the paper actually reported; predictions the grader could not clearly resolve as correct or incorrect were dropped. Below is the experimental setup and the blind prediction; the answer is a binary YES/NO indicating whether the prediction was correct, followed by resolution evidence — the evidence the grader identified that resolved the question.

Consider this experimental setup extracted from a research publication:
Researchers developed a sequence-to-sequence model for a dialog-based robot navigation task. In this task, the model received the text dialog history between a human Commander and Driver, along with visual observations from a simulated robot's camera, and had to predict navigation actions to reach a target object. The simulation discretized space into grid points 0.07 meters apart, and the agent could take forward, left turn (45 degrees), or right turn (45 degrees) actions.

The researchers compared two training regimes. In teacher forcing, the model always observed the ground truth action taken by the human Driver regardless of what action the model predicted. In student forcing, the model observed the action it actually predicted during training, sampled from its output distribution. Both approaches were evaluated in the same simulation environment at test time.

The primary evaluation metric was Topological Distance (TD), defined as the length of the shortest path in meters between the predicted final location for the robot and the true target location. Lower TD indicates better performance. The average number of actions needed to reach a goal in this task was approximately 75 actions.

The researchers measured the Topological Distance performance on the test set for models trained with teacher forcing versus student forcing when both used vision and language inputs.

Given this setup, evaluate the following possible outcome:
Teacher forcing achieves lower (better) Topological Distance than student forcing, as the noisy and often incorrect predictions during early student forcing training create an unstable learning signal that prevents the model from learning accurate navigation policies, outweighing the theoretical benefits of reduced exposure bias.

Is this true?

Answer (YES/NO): NO